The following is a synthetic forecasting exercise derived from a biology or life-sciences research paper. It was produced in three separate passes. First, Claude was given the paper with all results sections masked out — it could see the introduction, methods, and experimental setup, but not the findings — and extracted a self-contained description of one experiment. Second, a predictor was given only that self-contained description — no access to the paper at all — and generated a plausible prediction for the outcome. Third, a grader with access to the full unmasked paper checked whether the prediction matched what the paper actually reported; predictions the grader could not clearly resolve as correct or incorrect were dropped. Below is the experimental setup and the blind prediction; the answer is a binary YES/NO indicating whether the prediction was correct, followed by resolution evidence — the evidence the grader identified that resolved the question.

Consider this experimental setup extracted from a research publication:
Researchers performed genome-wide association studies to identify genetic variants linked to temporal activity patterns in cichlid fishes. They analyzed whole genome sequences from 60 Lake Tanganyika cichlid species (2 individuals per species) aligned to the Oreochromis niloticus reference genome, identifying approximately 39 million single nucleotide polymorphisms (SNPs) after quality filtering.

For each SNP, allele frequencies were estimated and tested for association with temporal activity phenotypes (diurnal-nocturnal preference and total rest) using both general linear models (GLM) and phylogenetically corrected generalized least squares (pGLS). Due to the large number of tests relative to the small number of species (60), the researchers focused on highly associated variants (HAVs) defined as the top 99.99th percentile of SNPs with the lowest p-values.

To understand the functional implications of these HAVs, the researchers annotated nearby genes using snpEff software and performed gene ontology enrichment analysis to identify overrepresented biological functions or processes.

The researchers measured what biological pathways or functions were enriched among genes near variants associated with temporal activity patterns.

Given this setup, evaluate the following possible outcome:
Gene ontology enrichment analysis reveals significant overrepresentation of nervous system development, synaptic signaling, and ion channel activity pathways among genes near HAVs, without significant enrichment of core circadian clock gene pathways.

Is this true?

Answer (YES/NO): YES